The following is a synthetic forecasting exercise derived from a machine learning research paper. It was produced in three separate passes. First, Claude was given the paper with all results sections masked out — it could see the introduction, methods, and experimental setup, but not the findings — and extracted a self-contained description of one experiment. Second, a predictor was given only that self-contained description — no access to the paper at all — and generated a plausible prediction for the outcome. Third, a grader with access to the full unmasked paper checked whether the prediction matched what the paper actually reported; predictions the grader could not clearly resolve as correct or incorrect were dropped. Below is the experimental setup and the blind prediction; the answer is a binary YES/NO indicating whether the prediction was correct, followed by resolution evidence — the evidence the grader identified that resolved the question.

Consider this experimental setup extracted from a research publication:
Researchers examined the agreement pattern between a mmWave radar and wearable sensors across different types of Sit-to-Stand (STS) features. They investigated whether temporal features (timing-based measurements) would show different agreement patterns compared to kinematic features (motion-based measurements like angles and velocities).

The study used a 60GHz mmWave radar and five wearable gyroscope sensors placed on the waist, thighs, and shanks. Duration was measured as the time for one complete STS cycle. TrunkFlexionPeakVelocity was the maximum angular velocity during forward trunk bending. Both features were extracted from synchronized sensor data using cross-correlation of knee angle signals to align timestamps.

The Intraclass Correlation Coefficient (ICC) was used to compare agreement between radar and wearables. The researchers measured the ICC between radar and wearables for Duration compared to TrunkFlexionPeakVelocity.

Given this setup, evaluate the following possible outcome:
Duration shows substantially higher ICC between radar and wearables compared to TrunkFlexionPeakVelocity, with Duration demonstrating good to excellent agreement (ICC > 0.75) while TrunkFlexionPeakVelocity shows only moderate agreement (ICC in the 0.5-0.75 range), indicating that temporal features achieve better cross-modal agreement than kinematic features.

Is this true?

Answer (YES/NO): YES